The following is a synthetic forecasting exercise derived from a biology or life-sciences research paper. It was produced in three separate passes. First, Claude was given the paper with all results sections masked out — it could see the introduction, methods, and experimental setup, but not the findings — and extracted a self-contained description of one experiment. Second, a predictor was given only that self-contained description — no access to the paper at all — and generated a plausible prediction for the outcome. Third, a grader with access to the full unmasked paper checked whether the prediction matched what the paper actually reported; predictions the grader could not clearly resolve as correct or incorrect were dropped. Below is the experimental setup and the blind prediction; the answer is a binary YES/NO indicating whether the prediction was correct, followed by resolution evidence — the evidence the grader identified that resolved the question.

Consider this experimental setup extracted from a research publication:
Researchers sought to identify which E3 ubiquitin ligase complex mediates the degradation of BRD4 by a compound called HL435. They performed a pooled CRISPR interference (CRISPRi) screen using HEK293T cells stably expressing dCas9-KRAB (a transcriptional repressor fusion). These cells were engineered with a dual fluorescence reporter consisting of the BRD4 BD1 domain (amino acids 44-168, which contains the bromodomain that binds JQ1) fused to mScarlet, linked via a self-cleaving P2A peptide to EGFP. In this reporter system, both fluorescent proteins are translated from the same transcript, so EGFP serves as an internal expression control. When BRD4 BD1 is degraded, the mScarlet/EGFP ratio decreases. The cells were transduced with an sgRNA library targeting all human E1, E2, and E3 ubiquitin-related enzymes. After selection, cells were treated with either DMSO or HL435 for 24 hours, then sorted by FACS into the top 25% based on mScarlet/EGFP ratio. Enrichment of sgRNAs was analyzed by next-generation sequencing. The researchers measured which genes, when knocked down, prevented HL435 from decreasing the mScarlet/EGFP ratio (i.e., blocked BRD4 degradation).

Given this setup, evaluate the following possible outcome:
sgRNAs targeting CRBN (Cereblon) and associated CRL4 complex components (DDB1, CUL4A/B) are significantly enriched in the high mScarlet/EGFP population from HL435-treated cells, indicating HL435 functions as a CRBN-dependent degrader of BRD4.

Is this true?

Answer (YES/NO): NO